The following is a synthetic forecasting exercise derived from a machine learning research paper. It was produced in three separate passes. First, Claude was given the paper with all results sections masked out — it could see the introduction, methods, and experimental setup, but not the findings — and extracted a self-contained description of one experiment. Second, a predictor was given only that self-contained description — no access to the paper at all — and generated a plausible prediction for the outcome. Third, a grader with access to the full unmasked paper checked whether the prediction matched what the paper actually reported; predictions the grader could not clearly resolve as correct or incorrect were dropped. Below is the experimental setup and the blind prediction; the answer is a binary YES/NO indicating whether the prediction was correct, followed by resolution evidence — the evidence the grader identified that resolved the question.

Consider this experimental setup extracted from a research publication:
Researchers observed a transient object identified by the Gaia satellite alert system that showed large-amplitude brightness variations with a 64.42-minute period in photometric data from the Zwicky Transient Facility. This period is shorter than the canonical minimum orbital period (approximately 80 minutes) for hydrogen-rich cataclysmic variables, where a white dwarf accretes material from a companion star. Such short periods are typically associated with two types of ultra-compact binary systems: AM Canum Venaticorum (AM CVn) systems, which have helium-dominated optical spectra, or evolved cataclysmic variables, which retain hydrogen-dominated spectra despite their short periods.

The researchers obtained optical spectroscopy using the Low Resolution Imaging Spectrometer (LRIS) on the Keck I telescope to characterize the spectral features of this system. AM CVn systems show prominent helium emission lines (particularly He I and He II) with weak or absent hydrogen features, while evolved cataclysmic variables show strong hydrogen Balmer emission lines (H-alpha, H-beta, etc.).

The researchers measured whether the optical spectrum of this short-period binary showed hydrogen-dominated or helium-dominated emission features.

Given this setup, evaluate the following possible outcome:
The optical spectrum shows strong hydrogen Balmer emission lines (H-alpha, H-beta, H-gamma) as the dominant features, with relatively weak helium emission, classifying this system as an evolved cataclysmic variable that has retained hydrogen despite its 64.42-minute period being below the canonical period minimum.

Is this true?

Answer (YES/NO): NO